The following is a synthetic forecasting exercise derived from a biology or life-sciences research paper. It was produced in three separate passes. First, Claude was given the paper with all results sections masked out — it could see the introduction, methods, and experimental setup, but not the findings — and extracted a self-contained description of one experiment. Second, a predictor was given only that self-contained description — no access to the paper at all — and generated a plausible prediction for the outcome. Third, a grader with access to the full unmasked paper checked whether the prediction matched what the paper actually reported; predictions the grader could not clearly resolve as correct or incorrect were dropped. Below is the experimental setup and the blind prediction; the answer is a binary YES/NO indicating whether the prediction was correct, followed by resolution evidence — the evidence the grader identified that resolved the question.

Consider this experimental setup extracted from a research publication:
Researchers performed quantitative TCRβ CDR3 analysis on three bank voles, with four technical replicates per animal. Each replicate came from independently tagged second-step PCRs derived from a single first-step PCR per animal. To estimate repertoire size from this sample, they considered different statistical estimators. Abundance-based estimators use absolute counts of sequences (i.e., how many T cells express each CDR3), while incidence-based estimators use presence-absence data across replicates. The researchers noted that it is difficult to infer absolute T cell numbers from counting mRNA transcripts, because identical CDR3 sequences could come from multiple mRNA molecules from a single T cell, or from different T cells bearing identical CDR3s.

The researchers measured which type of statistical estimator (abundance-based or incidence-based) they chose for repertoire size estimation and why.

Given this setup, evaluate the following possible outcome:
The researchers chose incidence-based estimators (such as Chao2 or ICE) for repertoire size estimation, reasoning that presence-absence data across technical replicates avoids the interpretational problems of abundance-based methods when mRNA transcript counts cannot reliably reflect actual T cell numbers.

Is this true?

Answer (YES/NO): YES